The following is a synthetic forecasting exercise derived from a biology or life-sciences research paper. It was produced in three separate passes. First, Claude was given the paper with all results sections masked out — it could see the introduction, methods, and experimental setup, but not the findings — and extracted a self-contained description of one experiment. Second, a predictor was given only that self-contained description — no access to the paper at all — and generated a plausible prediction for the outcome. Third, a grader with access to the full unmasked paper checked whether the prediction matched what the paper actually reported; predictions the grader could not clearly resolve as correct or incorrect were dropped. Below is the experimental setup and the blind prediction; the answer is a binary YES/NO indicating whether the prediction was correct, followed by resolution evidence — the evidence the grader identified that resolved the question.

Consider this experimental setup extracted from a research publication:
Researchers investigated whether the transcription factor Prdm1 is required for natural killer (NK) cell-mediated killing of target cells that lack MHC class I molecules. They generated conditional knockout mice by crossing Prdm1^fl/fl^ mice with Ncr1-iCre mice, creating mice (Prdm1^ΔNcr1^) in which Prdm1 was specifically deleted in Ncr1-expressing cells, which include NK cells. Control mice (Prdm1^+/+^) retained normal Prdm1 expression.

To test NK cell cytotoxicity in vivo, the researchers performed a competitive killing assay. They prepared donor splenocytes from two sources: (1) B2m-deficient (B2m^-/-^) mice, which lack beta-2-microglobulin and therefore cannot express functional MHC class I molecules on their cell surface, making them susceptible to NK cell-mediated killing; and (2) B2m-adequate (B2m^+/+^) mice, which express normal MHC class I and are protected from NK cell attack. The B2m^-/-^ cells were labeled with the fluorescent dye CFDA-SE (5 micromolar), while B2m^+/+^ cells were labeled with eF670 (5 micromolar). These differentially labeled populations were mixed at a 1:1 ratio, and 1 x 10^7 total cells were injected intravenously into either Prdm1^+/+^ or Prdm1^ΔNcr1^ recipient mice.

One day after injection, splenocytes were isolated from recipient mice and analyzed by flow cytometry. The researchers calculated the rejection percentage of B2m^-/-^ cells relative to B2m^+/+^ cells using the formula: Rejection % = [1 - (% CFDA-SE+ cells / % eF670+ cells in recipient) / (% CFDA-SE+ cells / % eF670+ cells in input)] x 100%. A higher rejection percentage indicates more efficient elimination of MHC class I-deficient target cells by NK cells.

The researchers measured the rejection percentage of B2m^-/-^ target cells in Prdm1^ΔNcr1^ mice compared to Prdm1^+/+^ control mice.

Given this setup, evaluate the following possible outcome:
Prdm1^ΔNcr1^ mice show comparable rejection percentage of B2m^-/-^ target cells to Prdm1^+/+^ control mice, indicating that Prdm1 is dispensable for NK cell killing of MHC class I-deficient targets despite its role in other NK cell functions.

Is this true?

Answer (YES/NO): YES